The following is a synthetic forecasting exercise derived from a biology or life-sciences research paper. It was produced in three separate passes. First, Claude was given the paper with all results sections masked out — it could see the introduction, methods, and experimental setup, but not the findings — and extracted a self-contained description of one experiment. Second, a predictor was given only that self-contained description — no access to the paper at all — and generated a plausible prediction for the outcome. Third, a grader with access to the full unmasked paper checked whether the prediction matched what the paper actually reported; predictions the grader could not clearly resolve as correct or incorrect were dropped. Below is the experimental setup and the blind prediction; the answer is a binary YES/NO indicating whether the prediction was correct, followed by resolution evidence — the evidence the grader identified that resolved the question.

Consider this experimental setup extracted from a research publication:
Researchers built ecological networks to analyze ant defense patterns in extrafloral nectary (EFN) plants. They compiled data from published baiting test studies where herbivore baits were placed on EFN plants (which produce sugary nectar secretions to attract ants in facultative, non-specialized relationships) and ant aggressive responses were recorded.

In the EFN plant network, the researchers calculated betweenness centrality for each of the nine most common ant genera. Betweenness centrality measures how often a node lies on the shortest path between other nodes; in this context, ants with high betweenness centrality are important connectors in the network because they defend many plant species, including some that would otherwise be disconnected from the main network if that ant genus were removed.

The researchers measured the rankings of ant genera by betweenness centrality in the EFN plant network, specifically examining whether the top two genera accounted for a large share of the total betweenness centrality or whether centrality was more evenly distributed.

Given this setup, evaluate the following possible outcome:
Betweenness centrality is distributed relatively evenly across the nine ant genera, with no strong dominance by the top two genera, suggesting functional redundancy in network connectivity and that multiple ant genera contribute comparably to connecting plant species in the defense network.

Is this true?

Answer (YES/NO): NO